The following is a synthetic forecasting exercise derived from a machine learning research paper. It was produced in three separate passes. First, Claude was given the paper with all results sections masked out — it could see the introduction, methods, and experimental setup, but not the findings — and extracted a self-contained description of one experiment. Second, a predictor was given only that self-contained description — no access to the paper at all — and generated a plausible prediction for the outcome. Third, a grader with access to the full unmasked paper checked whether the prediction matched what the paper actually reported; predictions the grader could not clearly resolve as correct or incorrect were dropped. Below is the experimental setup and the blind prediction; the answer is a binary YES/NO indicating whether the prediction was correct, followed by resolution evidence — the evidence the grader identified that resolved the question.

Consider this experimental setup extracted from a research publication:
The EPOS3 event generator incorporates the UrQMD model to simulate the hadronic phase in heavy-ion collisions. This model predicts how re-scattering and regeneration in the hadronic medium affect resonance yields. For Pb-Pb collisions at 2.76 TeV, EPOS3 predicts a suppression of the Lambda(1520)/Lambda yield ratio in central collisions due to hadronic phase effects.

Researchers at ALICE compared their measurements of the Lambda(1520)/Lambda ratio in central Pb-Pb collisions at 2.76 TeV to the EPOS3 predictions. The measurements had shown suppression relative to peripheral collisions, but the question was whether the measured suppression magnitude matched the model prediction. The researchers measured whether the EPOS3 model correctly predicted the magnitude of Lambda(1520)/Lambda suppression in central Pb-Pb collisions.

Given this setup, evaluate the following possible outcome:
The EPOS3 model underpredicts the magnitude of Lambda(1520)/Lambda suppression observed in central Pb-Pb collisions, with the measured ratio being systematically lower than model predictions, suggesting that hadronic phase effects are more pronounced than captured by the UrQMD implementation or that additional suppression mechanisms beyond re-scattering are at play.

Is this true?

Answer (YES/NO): YES